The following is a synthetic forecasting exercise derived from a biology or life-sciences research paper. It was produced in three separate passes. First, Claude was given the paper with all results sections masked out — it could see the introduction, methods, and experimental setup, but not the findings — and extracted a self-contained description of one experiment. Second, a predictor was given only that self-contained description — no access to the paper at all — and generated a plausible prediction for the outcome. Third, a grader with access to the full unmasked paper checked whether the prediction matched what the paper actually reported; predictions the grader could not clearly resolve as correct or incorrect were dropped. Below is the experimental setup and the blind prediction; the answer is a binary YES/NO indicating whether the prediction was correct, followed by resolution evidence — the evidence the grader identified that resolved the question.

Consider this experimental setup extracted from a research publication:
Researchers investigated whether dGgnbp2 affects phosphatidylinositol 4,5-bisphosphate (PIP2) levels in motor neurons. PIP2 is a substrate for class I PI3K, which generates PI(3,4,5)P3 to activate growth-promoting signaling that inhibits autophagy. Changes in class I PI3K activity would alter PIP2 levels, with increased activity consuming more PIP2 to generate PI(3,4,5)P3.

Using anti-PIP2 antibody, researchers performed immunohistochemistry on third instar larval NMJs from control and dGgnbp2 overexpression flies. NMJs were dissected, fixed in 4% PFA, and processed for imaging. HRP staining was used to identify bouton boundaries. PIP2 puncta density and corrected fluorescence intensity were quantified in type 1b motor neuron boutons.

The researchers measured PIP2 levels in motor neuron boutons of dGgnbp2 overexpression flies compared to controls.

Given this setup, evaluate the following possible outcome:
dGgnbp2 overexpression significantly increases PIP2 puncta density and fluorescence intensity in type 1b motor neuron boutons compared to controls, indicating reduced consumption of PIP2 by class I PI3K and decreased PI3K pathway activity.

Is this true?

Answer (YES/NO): NO